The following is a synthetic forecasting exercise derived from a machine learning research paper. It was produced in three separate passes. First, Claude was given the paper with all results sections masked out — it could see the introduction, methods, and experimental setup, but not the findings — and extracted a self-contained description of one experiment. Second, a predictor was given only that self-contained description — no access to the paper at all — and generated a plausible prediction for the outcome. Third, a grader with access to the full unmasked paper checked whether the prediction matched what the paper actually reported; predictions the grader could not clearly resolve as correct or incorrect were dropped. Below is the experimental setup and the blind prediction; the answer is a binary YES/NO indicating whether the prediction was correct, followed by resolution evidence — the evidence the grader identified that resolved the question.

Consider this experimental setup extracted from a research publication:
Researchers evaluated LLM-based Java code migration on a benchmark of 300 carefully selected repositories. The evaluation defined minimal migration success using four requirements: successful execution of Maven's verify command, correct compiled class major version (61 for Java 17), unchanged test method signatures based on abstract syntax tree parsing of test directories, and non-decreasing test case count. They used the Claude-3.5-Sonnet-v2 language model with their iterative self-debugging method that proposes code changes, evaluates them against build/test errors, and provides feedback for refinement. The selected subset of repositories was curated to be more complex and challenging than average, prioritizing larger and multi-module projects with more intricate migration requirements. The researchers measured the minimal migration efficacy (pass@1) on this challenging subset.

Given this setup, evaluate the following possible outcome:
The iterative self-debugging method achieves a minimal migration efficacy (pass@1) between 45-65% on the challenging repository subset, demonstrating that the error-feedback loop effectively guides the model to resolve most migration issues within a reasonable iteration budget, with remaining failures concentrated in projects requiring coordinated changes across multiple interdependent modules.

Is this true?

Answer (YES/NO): YES